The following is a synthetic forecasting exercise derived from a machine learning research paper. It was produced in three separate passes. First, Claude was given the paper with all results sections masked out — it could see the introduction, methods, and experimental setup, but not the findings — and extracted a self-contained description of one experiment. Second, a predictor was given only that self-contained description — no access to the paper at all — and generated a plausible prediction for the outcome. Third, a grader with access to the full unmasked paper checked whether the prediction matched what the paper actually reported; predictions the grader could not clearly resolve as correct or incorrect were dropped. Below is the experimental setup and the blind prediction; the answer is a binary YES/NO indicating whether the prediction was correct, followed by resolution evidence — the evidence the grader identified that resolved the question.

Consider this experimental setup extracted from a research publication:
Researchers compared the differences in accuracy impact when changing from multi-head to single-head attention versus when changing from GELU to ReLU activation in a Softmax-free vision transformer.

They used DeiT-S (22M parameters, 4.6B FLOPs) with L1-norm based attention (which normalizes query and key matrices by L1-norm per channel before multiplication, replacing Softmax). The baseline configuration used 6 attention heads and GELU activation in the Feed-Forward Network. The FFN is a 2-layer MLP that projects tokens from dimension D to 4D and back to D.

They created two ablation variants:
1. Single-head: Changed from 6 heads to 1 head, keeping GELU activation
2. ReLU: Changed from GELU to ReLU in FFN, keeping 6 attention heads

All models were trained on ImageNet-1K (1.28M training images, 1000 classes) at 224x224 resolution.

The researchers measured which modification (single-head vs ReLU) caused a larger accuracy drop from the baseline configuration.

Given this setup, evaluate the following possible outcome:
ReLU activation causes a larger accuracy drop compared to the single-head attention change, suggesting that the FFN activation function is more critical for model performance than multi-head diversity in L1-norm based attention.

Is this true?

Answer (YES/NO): NO